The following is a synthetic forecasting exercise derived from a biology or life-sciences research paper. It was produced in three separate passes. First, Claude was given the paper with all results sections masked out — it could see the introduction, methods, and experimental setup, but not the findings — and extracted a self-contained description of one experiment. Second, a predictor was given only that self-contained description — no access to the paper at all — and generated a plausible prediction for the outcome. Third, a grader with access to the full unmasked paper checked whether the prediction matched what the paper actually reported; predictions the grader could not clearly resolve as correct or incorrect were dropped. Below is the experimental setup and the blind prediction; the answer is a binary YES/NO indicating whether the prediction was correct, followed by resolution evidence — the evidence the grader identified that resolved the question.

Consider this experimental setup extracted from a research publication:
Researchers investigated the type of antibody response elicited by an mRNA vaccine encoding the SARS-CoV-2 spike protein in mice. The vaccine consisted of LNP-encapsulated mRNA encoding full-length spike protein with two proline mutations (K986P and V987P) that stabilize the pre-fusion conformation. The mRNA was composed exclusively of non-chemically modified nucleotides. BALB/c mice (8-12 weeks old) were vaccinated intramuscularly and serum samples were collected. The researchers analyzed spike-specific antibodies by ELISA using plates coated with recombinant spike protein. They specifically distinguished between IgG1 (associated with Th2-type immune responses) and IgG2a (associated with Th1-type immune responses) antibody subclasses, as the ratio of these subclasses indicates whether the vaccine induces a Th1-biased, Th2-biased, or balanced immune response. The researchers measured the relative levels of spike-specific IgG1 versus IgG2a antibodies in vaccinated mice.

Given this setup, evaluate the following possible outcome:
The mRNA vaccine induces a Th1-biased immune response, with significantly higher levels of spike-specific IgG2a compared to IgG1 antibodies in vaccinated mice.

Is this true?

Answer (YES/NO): NO